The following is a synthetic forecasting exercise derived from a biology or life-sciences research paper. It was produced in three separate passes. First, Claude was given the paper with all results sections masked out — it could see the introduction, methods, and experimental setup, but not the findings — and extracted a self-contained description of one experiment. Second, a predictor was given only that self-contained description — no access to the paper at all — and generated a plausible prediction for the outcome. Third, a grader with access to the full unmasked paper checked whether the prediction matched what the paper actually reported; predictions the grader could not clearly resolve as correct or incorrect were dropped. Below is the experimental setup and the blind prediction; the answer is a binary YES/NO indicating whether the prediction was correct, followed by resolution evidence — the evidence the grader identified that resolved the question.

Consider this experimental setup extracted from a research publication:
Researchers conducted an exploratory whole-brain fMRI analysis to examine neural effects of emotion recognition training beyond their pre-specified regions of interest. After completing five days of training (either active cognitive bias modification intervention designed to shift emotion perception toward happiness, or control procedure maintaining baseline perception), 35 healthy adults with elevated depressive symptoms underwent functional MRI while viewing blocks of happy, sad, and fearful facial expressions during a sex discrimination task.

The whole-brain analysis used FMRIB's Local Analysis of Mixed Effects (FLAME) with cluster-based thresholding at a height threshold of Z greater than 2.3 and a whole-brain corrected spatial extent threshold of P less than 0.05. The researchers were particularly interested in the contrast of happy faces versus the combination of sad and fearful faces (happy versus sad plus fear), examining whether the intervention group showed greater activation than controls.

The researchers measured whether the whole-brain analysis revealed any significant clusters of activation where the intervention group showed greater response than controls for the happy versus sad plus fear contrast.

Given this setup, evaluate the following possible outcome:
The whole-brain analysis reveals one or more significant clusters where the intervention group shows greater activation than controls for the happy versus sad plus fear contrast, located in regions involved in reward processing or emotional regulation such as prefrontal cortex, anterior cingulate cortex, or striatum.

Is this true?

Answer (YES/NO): NO